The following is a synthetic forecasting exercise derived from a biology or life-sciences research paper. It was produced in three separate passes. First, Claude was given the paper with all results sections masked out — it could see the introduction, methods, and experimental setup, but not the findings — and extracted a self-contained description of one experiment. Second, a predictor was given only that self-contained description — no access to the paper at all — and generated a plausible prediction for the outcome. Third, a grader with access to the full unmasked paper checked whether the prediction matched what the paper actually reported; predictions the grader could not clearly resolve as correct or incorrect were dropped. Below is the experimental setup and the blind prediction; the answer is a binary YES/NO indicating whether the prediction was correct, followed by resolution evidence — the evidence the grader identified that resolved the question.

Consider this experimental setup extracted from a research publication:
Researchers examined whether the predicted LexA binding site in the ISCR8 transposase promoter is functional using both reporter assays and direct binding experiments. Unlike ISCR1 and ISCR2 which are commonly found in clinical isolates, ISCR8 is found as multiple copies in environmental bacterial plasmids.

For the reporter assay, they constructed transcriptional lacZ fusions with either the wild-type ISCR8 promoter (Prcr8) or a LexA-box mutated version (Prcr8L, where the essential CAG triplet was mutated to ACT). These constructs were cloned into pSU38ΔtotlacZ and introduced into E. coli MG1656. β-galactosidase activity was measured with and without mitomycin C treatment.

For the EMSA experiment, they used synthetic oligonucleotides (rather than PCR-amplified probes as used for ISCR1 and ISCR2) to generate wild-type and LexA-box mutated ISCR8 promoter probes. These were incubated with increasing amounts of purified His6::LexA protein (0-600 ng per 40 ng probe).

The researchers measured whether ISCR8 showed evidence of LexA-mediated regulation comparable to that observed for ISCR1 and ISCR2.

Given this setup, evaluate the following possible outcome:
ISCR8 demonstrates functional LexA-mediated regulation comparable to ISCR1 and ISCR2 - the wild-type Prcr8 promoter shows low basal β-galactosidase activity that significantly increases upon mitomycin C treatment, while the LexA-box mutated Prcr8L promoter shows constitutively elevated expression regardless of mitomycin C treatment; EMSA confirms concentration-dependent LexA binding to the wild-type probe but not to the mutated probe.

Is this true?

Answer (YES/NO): YES